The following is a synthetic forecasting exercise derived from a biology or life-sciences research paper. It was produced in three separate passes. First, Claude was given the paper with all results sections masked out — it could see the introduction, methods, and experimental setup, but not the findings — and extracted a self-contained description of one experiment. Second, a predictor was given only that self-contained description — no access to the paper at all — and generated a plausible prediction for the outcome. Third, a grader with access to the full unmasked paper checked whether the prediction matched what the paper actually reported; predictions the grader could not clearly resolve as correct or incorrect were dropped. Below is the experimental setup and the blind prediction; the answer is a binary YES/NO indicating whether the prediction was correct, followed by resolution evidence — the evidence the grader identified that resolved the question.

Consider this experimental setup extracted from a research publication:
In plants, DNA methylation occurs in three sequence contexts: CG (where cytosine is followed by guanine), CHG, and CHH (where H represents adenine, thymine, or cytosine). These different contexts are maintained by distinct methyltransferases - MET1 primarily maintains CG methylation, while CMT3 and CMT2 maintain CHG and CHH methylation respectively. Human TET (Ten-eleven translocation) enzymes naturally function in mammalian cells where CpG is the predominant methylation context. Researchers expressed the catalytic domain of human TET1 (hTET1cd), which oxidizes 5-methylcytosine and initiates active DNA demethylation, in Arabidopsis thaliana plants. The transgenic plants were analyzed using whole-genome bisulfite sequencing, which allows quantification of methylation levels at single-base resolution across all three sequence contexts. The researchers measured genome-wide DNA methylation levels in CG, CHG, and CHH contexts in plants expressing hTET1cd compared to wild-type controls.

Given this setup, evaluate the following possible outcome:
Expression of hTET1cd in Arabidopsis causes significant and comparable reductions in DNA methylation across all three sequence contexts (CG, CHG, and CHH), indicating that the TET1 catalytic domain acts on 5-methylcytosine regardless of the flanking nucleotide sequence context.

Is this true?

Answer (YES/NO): NO